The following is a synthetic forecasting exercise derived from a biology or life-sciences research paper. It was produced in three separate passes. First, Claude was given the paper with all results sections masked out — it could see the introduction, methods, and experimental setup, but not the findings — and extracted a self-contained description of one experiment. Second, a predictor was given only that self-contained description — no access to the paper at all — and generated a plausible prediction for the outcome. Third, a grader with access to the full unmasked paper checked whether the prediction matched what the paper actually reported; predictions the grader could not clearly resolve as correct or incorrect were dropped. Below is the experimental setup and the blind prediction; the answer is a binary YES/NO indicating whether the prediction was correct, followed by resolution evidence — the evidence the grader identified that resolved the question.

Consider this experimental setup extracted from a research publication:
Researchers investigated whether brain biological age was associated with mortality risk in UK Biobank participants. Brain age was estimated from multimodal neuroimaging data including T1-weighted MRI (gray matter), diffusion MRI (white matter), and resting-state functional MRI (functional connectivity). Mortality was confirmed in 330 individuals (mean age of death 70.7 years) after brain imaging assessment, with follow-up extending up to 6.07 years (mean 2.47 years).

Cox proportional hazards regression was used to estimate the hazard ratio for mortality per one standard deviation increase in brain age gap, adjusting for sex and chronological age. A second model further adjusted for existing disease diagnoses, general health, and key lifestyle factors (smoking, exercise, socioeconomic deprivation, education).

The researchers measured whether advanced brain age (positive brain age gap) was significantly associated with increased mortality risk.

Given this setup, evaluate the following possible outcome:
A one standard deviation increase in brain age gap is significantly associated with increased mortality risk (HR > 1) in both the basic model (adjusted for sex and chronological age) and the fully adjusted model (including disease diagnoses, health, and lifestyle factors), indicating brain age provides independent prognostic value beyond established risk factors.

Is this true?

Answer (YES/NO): NO